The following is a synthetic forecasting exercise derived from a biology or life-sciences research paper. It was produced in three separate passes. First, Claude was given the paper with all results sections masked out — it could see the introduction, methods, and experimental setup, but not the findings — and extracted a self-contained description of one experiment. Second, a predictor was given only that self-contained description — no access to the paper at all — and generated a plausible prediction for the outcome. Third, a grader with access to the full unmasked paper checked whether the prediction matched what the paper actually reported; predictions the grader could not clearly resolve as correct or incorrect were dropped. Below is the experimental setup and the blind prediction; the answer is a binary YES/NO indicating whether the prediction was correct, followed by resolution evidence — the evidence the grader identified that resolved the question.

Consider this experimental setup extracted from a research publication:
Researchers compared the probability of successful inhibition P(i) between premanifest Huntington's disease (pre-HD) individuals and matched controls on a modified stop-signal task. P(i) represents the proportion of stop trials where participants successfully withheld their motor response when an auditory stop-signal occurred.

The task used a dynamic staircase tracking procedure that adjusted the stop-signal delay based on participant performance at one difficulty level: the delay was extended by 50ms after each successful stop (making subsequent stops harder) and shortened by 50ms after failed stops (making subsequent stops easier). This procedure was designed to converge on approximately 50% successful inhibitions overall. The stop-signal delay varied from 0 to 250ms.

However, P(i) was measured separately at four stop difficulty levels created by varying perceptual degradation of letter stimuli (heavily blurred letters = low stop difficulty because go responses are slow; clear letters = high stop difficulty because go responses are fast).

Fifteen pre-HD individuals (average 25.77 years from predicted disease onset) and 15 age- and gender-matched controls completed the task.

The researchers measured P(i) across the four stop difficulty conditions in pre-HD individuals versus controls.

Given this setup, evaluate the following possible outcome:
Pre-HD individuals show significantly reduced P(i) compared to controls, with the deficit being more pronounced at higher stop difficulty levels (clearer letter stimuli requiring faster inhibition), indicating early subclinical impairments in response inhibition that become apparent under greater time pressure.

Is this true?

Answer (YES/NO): NO